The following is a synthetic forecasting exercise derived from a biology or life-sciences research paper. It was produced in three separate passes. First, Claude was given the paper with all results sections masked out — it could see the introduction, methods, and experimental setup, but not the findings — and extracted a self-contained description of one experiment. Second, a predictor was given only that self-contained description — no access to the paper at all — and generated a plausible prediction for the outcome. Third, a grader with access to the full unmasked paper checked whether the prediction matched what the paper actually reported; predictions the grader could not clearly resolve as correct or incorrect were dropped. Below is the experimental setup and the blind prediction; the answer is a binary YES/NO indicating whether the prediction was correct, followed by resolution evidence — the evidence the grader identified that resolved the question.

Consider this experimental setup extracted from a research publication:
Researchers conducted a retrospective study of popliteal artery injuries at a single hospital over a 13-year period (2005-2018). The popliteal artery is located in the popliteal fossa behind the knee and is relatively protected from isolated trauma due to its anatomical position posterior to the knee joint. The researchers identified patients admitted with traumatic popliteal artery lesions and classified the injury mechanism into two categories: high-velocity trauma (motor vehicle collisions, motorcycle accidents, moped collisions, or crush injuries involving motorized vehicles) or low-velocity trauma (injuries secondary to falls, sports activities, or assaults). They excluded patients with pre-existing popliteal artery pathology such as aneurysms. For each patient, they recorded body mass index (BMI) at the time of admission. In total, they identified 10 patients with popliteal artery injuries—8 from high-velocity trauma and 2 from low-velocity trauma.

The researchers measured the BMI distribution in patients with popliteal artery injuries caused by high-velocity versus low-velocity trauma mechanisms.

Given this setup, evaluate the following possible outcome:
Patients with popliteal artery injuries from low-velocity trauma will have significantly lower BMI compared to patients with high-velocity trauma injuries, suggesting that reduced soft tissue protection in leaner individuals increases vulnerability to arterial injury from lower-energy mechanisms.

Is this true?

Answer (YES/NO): NO